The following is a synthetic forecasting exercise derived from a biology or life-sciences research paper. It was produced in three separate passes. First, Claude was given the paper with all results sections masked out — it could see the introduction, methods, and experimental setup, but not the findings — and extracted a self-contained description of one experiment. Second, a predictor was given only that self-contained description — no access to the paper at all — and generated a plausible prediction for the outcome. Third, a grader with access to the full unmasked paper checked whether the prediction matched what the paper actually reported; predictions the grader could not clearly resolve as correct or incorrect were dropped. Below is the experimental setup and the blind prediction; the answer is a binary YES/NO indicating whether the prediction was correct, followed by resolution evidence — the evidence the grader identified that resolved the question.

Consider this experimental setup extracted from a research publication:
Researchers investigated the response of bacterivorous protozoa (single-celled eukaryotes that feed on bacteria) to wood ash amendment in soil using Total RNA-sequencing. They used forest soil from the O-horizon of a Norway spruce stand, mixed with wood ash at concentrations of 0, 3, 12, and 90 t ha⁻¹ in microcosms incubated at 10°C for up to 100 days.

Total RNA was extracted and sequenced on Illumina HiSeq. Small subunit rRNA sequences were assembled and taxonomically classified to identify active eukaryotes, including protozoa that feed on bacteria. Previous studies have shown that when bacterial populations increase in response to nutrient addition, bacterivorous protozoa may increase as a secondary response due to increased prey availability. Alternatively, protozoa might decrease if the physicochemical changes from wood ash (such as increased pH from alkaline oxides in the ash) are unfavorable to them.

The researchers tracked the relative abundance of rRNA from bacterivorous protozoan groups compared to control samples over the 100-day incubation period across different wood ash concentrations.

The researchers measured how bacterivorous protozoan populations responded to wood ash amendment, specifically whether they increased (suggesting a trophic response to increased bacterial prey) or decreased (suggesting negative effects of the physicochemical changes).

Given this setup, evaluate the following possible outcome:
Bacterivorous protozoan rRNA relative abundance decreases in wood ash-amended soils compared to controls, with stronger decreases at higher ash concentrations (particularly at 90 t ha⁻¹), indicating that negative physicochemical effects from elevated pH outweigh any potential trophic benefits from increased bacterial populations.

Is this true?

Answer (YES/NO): NO